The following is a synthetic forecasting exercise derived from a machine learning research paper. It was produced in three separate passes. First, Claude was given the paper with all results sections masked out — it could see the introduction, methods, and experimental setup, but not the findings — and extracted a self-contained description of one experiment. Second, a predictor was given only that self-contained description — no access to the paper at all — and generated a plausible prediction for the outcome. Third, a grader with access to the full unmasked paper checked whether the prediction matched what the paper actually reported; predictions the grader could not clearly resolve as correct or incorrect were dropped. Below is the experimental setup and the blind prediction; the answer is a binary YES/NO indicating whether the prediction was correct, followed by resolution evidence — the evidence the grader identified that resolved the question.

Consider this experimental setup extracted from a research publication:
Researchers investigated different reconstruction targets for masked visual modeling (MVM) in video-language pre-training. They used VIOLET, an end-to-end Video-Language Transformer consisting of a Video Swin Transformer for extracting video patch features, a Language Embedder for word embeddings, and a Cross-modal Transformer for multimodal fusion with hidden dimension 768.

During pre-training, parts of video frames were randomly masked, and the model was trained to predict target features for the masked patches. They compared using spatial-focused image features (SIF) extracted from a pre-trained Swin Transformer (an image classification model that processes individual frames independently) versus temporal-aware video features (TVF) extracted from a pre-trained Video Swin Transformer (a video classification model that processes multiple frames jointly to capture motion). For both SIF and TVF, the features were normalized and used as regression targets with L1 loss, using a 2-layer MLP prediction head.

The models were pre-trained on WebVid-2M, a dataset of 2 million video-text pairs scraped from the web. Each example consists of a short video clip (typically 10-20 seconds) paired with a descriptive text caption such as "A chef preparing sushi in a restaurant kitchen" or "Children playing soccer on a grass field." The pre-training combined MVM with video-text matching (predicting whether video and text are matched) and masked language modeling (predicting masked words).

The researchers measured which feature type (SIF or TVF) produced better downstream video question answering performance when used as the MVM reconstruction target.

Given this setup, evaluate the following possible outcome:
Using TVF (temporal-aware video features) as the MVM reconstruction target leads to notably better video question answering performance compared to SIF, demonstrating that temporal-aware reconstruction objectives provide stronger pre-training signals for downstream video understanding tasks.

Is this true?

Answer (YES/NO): NO